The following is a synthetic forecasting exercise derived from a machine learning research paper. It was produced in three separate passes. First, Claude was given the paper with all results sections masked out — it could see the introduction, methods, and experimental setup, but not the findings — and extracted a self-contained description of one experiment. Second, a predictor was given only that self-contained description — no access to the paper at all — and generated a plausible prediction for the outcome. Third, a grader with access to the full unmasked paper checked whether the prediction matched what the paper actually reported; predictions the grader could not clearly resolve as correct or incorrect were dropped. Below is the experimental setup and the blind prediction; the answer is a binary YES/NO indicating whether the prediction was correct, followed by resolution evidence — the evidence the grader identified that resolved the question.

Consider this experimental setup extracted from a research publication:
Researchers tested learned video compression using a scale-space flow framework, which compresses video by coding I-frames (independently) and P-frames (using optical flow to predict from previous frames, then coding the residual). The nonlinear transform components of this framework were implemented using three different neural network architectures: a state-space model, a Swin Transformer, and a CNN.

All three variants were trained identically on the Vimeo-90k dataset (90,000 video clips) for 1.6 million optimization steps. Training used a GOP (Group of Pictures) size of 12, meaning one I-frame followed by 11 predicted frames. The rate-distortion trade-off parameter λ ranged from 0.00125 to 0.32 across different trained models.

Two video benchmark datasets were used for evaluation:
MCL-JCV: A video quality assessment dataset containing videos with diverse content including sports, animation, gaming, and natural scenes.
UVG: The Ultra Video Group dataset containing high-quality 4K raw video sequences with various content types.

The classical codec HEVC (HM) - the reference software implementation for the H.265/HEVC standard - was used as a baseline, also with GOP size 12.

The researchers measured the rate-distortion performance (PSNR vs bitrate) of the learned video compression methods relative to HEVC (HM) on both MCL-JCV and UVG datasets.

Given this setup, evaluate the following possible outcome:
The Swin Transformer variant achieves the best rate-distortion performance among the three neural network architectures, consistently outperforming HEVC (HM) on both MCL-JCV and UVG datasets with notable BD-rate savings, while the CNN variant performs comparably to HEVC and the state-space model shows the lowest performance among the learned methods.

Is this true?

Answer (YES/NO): NO